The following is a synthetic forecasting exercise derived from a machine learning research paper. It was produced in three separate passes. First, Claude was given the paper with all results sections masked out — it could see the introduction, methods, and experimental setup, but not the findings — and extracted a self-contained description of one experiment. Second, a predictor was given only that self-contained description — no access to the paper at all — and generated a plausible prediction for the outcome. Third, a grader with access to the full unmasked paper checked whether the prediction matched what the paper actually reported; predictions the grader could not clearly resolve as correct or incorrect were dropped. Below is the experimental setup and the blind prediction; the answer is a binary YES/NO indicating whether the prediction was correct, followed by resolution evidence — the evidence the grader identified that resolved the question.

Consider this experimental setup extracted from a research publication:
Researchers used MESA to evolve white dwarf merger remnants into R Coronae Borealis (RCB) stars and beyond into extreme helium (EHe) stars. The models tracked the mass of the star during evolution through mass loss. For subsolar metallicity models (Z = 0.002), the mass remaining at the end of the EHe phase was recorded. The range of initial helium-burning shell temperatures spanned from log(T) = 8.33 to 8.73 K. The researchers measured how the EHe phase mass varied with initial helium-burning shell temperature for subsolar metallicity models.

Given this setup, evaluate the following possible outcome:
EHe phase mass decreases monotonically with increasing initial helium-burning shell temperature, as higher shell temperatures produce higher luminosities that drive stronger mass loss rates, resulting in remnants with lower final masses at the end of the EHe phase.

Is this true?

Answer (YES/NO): NO